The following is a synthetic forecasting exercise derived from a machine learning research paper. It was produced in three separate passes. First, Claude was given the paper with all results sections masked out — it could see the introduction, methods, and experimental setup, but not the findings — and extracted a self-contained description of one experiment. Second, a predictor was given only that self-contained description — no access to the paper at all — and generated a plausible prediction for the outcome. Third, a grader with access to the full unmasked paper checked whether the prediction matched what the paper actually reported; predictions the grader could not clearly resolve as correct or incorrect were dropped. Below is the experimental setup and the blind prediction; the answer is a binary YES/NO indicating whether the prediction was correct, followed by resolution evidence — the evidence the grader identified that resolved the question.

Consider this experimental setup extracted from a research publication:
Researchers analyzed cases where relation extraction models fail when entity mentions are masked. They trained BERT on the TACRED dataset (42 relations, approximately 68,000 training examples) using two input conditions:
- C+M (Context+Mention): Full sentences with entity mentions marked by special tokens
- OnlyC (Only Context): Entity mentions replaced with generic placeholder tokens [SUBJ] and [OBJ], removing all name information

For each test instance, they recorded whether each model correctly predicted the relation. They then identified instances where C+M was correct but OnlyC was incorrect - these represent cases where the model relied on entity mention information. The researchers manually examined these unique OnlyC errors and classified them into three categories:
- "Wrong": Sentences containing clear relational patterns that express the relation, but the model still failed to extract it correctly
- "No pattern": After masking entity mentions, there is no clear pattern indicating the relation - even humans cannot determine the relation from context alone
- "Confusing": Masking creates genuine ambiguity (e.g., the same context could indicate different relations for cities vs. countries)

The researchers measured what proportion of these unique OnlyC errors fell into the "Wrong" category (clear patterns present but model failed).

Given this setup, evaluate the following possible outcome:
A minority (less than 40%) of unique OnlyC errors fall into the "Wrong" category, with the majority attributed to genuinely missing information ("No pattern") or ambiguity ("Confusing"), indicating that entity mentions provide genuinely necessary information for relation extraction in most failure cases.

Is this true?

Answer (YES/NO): NO